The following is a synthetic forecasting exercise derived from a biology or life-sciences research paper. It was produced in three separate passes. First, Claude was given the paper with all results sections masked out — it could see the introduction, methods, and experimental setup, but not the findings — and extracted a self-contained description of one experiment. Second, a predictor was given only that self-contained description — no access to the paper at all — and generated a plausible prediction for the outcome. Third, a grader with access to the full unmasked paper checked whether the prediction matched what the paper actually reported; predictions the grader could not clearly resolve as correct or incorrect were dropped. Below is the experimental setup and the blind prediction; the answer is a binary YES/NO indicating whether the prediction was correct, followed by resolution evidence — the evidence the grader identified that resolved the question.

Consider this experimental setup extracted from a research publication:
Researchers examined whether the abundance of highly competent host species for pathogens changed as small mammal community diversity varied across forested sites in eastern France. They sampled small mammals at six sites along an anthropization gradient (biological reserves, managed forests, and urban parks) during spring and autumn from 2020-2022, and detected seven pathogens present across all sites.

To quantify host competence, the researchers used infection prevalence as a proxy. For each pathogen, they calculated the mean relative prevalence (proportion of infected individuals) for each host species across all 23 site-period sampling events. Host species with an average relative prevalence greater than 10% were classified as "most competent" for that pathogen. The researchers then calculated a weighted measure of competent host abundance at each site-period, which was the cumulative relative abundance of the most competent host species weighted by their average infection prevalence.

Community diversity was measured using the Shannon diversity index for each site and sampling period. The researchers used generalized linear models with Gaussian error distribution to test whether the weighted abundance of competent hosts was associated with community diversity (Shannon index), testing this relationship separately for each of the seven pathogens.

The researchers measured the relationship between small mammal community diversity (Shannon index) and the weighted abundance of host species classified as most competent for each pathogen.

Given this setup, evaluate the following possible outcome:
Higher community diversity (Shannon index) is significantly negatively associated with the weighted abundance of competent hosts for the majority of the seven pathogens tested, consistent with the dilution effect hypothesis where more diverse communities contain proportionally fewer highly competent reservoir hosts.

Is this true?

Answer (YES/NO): NO